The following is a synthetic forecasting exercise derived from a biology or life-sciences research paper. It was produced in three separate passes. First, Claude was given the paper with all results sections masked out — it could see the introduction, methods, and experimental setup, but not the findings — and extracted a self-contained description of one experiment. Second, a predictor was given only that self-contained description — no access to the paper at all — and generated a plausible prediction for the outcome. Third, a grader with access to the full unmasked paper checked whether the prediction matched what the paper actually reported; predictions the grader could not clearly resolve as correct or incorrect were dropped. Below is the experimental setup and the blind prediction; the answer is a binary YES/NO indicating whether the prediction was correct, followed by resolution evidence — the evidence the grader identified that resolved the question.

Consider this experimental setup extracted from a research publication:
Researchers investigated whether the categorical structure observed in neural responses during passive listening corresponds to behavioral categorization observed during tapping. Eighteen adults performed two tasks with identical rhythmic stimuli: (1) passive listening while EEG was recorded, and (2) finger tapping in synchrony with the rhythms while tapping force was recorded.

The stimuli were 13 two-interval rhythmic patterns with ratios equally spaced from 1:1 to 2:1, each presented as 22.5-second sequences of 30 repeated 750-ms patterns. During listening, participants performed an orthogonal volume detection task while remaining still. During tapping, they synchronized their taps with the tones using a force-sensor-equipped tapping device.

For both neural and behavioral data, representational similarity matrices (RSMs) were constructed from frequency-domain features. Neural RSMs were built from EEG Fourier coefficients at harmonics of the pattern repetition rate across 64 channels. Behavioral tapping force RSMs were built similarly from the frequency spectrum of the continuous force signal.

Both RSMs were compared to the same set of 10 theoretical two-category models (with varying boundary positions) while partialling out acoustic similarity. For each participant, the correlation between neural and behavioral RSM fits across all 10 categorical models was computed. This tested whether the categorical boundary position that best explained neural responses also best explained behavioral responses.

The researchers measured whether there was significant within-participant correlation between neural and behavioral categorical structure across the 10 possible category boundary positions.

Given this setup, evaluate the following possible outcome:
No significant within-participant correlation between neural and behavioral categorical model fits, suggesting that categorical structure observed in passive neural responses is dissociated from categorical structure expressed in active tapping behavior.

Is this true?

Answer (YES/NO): NO